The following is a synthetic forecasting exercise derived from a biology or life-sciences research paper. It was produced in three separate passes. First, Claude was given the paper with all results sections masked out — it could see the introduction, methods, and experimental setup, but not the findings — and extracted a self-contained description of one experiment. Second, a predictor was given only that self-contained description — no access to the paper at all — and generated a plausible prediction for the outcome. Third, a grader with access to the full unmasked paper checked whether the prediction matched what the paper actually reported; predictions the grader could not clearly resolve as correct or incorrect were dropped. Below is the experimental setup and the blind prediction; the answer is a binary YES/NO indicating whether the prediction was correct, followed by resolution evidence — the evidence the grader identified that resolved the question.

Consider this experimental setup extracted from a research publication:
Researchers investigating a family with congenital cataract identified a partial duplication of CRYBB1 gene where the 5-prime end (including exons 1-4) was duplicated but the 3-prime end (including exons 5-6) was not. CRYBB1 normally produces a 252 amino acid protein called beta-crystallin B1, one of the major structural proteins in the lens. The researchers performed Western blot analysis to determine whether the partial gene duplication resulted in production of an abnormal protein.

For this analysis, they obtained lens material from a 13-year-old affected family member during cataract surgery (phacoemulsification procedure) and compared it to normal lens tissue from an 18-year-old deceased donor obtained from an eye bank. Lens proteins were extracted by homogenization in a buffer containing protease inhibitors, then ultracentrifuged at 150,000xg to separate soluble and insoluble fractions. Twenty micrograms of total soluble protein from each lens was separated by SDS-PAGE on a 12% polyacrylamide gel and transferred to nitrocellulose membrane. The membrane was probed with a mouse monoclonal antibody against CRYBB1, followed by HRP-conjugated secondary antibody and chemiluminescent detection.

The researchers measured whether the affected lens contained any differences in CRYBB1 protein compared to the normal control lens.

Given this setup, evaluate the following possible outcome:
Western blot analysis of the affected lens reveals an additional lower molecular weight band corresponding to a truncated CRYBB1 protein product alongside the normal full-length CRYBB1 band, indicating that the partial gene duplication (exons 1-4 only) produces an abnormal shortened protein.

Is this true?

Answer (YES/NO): NO